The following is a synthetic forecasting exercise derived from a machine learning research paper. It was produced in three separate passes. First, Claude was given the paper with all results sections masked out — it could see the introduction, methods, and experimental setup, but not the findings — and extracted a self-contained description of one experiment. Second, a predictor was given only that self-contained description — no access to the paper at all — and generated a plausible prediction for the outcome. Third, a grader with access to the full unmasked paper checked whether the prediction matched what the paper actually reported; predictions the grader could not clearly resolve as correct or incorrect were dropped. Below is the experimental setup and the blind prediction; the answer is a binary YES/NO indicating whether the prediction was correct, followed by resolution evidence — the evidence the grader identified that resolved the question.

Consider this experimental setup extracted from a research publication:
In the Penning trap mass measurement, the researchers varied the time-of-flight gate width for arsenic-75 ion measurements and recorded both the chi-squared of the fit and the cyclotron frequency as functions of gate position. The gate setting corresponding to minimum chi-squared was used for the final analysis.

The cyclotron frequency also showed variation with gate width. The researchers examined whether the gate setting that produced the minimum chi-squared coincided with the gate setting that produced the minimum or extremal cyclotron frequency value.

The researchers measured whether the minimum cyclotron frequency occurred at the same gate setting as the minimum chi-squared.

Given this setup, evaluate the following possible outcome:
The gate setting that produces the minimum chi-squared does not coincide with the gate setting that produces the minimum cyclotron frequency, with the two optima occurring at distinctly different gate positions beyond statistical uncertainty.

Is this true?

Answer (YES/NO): YES